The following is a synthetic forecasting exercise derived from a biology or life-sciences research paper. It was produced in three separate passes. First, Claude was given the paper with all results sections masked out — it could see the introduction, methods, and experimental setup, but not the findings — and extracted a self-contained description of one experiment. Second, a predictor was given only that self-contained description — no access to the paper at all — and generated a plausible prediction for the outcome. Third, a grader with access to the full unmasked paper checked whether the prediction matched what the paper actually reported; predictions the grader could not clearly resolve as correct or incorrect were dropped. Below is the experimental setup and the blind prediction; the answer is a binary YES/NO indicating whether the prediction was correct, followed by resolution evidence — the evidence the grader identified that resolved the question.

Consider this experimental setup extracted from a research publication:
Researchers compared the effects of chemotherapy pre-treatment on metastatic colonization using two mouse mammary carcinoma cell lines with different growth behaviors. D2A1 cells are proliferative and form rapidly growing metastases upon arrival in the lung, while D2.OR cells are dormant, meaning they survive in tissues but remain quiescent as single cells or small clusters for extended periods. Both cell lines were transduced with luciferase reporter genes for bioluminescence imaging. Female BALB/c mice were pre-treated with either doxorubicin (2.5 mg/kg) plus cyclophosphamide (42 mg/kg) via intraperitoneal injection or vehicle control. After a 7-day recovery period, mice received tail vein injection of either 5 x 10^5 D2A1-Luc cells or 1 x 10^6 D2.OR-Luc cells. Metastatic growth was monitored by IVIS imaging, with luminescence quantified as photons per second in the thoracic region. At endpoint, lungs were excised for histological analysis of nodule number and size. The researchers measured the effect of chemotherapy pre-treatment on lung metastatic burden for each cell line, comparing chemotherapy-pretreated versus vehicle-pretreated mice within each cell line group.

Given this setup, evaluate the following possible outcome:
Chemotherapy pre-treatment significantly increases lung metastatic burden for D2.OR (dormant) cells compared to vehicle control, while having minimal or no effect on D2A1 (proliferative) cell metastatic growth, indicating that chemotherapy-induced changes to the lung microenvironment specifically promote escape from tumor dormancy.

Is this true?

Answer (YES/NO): NO